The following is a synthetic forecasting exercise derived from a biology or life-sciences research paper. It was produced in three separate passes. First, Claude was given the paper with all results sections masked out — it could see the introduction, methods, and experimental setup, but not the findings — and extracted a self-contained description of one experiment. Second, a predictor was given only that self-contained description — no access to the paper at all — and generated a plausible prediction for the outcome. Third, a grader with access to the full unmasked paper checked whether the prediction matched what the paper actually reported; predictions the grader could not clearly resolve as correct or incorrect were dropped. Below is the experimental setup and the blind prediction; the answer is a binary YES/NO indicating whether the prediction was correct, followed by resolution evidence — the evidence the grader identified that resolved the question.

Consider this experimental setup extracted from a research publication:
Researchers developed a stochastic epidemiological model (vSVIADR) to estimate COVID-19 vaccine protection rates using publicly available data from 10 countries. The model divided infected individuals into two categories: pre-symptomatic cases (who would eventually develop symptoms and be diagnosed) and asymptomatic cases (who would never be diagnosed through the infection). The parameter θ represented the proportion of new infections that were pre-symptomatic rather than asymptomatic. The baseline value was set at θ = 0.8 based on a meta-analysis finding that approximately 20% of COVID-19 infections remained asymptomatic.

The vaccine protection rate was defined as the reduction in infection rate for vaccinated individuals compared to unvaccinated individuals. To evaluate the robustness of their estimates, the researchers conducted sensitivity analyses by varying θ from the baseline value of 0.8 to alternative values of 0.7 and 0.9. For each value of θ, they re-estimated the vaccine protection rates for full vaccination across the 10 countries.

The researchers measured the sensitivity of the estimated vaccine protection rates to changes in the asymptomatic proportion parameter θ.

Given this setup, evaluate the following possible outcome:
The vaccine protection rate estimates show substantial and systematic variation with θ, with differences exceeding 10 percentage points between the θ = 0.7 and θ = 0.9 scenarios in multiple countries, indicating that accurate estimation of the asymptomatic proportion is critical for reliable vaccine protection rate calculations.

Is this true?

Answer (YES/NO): NO